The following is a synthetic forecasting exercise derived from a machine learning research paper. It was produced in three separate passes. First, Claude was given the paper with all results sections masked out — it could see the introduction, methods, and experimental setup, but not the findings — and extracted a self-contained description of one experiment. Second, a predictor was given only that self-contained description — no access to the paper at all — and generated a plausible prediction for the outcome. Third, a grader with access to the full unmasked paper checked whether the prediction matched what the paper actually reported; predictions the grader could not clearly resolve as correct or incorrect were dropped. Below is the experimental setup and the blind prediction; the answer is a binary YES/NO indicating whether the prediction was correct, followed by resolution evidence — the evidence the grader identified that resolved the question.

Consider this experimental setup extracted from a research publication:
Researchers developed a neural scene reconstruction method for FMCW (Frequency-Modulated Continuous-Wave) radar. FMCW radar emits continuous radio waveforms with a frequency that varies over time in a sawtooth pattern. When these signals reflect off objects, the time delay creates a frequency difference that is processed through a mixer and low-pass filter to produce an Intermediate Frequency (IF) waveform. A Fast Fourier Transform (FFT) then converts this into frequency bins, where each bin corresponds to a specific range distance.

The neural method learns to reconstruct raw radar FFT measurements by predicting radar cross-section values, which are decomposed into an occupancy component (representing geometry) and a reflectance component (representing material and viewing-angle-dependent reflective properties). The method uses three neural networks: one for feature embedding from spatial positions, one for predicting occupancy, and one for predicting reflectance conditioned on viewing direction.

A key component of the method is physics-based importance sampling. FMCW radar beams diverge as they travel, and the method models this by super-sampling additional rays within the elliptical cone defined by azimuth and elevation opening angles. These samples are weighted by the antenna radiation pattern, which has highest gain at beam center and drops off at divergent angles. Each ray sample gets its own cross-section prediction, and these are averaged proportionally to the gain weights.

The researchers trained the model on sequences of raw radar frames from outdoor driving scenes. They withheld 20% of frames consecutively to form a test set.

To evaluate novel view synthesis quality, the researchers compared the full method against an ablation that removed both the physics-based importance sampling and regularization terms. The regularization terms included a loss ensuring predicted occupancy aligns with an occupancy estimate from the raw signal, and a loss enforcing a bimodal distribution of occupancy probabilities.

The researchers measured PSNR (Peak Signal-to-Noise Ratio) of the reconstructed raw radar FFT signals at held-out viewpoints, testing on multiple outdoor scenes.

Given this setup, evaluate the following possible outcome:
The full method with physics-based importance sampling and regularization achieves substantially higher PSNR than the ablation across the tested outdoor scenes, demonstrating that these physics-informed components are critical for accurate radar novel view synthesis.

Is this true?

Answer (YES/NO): YES